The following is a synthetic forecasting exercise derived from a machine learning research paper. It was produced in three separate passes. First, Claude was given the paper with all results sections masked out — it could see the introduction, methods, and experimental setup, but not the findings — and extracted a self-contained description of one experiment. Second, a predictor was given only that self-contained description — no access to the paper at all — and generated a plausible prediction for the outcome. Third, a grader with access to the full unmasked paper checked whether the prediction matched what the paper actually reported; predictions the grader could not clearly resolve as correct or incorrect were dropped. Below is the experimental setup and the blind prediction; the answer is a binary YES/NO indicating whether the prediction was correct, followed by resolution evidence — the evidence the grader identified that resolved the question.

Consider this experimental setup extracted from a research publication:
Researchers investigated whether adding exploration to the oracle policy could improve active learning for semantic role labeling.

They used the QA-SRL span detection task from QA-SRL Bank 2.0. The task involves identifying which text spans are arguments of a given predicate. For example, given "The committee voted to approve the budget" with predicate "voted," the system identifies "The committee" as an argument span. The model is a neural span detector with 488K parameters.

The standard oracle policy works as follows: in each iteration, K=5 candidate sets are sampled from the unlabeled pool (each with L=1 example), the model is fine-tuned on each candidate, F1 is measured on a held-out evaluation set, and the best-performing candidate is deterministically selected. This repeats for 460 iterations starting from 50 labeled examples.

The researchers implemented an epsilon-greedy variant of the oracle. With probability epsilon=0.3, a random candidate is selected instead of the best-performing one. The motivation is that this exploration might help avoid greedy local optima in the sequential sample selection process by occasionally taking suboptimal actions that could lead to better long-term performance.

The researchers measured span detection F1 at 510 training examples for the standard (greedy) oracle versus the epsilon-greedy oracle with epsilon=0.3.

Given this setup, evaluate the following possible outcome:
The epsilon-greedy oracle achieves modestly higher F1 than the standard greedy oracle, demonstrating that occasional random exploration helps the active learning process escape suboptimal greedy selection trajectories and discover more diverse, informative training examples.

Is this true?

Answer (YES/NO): NO